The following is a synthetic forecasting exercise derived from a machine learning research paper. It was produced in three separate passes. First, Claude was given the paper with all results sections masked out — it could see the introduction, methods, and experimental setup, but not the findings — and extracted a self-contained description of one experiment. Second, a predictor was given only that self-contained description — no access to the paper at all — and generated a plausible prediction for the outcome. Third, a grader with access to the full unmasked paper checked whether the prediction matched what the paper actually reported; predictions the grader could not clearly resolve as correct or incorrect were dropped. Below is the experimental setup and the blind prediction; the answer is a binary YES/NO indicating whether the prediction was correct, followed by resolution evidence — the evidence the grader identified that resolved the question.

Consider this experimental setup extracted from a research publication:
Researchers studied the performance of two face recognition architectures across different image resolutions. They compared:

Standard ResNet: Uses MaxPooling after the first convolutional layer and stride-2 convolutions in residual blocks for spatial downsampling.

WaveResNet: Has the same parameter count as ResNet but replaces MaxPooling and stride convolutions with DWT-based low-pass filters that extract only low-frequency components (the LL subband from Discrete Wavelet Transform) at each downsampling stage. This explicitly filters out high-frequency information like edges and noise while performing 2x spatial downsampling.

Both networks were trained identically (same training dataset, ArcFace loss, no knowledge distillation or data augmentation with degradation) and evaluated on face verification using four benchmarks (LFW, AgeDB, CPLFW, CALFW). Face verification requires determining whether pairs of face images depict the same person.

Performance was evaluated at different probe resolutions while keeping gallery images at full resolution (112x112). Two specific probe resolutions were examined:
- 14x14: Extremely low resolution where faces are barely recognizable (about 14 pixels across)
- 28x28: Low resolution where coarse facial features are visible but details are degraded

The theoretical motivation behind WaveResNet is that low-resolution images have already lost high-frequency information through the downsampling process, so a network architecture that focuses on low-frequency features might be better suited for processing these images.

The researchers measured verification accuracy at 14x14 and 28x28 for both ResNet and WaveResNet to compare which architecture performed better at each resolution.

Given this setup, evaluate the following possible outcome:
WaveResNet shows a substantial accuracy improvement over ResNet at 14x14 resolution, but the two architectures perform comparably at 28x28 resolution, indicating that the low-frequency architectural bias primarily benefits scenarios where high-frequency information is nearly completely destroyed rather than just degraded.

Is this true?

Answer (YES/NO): NO